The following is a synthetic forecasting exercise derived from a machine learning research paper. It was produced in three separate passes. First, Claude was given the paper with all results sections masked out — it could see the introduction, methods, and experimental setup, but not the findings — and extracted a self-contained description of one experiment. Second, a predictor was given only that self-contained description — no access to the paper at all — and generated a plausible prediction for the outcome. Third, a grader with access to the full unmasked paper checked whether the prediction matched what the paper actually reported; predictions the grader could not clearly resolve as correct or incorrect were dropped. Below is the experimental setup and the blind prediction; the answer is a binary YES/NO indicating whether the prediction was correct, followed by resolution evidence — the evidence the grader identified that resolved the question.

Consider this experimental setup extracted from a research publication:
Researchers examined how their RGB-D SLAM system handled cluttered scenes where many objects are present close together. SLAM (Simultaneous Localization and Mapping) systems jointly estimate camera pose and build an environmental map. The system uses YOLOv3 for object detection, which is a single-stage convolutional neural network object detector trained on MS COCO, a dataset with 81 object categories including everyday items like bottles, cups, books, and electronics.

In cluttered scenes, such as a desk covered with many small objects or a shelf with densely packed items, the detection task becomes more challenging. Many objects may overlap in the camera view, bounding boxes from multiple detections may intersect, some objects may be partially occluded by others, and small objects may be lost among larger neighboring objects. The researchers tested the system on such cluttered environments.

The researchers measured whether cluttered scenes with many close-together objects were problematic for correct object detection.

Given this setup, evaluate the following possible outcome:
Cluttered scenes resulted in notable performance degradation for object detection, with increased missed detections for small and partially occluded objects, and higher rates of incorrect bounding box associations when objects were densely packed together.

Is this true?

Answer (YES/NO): YES